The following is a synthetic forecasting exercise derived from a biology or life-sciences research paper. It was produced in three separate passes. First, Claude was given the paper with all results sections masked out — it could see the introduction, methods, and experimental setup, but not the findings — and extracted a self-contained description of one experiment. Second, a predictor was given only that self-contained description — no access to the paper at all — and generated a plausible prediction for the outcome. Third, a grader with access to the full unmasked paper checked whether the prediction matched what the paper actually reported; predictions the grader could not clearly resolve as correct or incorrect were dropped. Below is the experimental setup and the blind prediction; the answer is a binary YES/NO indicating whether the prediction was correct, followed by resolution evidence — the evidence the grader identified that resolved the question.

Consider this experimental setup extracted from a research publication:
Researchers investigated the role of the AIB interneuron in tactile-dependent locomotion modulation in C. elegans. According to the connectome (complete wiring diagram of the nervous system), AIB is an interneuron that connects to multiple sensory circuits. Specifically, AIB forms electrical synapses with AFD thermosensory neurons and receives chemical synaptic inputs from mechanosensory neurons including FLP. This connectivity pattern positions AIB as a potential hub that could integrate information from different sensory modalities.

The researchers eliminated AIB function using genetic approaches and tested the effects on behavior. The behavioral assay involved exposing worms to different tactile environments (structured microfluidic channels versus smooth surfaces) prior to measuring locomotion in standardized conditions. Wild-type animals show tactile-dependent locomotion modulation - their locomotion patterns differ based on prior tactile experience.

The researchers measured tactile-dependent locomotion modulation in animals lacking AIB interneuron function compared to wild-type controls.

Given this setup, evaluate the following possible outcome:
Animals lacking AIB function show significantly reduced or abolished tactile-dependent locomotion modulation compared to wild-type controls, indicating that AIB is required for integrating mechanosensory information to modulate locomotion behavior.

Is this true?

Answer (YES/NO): YES